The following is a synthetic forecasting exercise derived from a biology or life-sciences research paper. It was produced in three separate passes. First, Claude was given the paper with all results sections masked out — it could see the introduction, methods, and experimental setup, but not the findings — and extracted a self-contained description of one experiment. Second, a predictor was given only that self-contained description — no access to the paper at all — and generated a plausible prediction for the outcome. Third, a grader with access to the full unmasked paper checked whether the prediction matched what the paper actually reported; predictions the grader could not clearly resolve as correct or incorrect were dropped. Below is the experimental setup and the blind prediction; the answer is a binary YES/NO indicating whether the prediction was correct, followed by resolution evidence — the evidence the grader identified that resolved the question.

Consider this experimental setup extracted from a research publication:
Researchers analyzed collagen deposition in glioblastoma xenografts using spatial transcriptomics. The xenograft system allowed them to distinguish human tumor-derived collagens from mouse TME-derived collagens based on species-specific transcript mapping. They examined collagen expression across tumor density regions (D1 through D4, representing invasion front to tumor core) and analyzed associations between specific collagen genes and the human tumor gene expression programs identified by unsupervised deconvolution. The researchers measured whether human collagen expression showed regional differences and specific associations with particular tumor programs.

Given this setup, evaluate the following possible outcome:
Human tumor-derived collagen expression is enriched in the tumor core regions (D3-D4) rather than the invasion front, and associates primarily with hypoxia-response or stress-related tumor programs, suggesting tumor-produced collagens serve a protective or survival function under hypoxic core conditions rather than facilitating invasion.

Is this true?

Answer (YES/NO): NO